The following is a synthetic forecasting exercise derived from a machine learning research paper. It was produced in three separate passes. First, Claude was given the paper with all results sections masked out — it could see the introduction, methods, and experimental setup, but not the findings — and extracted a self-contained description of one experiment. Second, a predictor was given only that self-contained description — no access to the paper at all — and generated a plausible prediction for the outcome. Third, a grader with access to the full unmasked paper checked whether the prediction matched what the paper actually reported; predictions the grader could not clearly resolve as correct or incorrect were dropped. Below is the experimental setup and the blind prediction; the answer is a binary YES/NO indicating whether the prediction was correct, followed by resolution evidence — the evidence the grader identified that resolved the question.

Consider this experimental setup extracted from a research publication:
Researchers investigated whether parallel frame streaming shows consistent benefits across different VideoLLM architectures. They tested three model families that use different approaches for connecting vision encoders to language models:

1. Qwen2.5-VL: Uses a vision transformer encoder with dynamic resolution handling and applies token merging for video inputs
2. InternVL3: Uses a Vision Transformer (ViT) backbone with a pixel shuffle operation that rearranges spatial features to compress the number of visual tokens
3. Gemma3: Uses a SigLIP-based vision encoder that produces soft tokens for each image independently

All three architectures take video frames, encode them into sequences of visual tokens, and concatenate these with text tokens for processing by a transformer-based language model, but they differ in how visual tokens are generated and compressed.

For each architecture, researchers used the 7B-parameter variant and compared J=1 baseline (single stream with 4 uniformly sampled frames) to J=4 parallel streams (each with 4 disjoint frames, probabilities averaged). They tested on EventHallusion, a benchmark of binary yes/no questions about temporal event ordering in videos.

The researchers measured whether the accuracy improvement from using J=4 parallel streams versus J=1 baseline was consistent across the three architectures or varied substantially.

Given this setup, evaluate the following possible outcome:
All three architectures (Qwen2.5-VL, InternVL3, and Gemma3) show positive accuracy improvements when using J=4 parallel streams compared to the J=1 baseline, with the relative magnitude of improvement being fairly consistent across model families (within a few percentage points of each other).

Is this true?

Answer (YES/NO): NO